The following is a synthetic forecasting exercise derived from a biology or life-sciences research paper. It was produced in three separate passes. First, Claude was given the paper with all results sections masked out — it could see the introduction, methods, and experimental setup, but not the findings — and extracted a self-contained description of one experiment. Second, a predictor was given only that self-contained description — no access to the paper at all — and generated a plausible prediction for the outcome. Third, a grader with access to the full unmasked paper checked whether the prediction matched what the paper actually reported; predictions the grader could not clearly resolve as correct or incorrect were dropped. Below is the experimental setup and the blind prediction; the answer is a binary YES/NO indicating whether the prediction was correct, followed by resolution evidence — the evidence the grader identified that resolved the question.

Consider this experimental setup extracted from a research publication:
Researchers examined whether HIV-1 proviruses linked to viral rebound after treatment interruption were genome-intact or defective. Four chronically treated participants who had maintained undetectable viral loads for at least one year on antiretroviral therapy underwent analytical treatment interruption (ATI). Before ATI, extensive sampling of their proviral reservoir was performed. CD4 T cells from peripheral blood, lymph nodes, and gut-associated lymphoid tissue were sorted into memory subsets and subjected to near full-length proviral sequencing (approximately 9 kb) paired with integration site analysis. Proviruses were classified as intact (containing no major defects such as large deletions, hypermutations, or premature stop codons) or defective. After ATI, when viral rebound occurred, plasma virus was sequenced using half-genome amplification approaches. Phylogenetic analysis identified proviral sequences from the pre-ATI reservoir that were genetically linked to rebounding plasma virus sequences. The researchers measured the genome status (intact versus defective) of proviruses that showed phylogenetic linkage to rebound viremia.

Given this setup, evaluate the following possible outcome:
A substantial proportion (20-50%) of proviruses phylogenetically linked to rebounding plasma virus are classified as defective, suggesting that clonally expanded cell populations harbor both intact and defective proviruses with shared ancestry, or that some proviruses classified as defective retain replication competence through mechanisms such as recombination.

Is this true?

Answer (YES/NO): NO